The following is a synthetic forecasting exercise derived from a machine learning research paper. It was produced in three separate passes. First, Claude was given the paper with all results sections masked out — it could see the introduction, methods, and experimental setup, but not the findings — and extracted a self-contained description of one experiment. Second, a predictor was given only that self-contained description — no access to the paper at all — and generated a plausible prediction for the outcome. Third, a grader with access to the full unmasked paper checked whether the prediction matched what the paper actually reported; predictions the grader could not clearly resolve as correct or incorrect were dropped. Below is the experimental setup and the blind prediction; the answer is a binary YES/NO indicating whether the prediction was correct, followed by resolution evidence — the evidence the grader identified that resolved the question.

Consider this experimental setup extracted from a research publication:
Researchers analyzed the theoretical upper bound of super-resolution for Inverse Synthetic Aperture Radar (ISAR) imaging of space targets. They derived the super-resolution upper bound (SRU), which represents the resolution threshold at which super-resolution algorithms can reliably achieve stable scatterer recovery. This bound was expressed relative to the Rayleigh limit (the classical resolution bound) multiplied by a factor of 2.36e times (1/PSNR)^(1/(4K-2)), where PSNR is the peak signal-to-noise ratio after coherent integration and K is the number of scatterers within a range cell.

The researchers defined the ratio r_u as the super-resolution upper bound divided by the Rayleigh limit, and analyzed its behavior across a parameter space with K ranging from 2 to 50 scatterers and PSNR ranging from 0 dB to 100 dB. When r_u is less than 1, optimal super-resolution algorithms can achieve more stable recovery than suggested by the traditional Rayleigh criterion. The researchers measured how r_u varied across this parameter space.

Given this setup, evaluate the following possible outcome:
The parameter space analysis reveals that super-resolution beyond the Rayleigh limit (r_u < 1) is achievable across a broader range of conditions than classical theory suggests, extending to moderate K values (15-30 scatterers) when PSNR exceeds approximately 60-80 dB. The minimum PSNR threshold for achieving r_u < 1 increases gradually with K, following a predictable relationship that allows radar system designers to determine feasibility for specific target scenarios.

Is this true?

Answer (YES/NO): NO